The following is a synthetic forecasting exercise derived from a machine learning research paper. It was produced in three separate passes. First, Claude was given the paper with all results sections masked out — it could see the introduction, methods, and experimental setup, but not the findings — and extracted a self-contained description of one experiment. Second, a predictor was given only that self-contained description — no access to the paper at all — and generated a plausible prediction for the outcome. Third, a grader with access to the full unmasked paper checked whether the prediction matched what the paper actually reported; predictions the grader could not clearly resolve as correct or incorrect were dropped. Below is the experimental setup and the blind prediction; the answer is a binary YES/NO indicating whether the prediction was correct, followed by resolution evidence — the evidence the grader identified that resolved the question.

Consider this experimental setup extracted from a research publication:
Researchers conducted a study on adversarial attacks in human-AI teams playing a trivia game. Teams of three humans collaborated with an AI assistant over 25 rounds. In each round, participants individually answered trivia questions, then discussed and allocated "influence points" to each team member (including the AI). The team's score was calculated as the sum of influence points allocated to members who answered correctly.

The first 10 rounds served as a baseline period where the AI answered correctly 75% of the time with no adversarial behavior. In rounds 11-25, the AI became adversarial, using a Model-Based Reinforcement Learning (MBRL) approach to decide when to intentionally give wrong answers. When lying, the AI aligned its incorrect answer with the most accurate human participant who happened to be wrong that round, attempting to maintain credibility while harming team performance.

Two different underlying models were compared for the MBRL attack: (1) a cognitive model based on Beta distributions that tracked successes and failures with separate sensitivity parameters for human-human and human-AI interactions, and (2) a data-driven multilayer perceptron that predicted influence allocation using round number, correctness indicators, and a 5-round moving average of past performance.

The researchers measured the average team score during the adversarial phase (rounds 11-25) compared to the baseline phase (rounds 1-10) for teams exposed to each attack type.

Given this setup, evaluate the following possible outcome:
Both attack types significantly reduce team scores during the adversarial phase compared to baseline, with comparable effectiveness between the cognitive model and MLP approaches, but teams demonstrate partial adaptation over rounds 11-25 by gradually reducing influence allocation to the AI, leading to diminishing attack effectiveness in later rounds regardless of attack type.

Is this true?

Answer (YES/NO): NO